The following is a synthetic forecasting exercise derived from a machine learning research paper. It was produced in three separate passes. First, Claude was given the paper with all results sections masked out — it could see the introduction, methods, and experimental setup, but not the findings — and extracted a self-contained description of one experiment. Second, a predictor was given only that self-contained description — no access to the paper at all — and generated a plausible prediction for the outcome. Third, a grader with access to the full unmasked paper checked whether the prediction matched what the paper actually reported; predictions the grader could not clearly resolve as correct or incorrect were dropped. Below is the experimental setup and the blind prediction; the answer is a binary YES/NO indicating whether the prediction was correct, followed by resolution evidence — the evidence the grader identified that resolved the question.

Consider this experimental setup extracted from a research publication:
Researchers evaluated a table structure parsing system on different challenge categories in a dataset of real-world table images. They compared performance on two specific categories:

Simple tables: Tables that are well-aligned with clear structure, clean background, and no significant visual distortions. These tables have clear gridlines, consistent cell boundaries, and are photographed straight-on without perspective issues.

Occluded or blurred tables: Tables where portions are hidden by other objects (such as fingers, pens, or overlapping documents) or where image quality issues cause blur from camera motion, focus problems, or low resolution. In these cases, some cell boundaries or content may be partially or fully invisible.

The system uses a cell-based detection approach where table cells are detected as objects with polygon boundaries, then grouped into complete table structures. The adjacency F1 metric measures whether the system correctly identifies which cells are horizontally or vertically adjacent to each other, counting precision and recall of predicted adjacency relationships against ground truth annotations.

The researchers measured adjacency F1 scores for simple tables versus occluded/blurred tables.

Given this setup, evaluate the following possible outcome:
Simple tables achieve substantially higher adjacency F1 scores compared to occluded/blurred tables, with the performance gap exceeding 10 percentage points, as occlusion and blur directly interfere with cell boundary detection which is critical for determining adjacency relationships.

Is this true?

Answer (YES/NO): YES